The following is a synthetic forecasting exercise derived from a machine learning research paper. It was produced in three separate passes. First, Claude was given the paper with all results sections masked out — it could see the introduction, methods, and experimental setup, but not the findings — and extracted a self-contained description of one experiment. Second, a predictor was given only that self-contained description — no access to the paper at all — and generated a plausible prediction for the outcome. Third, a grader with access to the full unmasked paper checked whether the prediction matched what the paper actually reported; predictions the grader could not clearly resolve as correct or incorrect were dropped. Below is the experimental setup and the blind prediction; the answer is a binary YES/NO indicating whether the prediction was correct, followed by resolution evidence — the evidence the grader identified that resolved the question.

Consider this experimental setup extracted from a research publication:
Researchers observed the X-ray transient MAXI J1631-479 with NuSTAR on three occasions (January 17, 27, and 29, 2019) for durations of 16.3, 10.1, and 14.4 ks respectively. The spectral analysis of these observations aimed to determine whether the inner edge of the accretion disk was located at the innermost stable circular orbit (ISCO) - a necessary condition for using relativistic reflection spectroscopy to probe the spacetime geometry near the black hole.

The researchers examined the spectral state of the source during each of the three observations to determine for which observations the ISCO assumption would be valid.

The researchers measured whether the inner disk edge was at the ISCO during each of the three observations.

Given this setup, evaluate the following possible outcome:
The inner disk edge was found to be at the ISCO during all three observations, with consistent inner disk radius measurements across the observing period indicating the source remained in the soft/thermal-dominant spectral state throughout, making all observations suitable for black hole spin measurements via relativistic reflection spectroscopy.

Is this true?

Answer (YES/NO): NO